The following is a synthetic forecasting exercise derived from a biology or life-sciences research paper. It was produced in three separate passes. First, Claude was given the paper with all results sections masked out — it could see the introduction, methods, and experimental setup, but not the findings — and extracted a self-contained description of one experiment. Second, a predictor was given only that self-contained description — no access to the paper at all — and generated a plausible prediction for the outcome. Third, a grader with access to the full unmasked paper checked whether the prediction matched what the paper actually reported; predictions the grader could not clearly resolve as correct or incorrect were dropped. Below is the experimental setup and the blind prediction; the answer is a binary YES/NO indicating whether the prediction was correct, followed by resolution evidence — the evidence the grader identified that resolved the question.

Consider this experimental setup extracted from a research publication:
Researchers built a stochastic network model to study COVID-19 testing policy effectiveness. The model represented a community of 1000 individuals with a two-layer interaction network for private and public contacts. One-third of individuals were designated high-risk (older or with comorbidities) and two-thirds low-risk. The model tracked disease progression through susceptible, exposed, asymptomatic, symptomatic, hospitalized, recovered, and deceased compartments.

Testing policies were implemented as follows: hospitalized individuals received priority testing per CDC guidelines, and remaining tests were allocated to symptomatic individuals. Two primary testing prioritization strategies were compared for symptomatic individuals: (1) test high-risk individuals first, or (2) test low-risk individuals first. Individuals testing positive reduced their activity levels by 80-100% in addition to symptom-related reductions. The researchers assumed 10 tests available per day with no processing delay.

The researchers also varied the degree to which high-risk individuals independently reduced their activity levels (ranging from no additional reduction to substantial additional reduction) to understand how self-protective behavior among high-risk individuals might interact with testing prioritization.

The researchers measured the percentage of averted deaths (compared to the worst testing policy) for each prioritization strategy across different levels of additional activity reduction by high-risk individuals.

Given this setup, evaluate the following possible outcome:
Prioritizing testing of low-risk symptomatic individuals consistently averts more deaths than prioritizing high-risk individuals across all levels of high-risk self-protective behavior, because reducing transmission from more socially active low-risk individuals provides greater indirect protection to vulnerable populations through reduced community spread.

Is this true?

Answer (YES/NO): YES